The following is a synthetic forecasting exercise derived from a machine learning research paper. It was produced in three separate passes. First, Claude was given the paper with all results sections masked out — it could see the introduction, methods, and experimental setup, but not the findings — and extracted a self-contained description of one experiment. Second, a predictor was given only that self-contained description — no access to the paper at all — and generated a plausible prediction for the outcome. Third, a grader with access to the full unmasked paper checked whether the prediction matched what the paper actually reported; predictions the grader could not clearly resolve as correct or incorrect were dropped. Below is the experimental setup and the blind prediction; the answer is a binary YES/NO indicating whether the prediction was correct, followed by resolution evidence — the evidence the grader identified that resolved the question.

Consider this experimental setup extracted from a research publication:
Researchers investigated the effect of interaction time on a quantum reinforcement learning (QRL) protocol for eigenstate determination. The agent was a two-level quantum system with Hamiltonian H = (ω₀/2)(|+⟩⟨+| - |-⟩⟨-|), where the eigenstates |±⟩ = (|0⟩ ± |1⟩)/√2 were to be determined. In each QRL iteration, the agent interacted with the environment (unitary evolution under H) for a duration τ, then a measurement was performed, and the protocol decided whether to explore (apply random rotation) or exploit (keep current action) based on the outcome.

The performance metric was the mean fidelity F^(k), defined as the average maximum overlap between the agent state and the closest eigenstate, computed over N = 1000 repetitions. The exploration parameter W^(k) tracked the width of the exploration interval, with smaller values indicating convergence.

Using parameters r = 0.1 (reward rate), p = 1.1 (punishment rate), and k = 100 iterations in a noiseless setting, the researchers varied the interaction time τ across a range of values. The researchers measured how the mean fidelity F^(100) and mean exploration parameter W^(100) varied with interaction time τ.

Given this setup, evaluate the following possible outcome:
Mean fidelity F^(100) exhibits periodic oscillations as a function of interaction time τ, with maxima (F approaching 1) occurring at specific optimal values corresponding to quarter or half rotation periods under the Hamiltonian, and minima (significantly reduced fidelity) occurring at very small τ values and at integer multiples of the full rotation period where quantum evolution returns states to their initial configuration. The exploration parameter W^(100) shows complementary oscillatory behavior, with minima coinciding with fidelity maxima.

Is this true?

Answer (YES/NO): NO